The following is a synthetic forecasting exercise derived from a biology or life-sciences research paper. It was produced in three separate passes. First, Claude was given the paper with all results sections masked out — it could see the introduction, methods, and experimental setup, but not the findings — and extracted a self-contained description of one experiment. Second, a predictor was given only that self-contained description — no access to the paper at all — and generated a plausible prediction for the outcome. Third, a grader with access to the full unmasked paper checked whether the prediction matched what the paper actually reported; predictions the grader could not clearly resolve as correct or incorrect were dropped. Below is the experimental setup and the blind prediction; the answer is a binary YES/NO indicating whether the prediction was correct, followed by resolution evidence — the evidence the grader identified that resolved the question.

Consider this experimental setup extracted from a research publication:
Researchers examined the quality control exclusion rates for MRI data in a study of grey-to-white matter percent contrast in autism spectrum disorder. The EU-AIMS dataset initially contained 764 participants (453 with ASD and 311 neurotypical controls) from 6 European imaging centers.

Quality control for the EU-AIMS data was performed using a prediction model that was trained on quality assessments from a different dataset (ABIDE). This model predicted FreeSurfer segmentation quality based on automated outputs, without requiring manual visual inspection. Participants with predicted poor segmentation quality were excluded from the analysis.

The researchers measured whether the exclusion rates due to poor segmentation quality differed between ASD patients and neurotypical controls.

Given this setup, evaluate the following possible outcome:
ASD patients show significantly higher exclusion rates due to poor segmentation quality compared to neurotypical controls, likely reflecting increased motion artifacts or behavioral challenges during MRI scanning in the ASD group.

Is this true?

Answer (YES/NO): YES